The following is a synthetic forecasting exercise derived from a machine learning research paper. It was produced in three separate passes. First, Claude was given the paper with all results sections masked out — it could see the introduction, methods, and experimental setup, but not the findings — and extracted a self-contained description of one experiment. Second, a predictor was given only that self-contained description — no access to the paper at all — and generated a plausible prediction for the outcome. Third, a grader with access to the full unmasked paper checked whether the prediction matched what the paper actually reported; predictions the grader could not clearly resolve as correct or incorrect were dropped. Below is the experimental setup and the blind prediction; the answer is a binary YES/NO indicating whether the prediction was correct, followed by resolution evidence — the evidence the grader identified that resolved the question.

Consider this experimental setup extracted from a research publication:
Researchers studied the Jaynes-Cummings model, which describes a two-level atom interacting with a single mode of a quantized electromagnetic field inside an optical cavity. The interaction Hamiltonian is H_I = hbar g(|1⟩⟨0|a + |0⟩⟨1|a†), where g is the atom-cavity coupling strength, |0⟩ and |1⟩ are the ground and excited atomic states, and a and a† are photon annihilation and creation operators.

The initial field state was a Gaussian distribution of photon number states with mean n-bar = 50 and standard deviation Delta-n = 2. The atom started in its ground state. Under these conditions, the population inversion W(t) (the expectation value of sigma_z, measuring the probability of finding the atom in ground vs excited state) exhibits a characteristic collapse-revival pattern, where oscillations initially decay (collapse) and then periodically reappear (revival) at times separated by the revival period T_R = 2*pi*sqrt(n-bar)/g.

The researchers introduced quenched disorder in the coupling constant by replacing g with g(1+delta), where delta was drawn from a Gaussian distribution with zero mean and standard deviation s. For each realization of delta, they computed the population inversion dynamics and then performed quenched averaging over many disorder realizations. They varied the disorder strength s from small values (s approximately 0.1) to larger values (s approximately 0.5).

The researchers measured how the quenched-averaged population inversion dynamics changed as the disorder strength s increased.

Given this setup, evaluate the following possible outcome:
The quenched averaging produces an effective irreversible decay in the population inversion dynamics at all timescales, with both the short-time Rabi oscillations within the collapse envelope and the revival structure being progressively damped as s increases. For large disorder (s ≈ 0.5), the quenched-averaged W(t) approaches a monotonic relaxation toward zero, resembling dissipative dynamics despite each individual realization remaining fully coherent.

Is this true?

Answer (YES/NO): NO